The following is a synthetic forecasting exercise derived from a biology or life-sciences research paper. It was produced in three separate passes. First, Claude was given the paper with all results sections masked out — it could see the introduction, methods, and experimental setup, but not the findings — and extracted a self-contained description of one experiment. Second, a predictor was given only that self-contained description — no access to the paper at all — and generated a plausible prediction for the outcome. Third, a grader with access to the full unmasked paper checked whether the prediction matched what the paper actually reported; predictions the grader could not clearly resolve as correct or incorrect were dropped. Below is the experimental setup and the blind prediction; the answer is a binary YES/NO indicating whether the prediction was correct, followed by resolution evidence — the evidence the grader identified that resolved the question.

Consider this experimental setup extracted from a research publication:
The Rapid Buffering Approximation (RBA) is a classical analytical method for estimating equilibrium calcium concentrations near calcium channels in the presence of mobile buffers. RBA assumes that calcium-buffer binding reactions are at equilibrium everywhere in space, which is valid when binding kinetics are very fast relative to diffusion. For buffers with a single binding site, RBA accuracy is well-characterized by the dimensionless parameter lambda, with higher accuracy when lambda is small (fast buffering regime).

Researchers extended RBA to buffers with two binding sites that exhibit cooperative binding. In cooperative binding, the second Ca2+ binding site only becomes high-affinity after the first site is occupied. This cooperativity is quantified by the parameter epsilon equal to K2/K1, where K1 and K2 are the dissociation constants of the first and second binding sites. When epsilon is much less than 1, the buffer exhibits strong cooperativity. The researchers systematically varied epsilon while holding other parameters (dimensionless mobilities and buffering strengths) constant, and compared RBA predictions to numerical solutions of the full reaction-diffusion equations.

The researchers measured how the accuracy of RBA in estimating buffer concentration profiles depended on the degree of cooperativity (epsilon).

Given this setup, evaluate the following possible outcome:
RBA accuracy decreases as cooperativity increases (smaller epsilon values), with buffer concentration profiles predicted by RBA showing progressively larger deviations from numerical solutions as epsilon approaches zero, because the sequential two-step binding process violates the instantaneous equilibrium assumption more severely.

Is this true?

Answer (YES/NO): YES